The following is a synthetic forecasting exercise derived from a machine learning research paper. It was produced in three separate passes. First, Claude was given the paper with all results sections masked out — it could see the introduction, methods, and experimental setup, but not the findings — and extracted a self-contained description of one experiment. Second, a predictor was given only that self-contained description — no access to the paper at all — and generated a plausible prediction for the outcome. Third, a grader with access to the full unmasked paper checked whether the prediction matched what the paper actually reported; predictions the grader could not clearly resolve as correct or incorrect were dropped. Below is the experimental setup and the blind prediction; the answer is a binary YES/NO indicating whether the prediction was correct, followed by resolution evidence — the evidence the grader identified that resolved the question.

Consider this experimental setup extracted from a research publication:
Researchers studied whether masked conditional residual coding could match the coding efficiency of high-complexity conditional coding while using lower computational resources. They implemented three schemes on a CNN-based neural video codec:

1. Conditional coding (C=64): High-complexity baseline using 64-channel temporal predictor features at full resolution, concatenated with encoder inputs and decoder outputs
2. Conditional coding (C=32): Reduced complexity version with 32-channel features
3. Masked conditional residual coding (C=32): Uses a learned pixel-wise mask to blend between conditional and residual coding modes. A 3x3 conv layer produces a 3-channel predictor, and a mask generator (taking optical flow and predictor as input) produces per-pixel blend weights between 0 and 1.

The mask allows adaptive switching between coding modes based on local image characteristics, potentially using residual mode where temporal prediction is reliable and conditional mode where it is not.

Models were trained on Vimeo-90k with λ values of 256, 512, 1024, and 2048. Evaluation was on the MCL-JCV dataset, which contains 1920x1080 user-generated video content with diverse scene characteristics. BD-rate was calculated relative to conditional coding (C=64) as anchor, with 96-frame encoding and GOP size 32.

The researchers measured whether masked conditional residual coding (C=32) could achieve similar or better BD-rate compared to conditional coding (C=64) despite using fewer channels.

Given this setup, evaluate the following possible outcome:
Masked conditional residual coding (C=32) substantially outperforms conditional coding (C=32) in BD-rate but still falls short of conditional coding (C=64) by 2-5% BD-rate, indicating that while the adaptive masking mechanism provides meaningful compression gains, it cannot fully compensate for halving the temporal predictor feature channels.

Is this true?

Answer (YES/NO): NO